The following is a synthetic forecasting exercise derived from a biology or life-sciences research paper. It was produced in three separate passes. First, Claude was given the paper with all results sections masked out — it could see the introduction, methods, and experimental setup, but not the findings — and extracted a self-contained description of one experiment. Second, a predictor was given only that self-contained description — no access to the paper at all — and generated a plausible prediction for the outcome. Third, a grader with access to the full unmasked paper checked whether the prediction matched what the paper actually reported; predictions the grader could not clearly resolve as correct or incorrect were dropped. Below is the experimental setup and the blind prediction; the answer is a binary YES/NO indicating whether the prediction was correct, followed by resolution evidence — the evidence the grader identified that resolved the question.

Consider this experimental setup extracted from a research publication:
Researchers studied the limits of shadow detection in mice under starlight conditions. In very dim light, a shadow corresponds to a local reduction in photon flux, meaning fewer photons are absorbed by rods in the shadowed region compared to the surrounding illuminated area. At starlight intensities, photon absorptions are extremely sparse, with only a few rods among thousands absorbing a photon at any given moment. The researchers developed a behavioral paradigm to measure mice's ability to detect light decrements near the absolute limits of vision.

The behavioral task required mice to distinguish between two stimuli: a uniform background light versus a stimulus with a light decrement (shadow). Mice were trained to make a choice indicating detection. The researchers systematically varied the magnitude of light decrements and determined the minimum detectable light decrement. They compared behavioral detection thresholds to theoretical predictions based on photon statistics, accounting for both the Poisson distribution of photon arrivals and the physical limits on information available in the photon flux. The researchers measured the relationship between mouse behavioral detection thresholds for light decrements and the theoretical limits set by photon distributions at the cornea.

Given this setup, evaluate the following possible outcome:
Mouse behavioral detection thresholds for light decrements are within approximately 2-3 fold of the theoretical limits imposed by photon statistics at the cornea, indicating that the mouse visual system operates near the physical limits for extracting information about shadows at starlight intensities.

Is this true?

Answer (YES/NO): NO